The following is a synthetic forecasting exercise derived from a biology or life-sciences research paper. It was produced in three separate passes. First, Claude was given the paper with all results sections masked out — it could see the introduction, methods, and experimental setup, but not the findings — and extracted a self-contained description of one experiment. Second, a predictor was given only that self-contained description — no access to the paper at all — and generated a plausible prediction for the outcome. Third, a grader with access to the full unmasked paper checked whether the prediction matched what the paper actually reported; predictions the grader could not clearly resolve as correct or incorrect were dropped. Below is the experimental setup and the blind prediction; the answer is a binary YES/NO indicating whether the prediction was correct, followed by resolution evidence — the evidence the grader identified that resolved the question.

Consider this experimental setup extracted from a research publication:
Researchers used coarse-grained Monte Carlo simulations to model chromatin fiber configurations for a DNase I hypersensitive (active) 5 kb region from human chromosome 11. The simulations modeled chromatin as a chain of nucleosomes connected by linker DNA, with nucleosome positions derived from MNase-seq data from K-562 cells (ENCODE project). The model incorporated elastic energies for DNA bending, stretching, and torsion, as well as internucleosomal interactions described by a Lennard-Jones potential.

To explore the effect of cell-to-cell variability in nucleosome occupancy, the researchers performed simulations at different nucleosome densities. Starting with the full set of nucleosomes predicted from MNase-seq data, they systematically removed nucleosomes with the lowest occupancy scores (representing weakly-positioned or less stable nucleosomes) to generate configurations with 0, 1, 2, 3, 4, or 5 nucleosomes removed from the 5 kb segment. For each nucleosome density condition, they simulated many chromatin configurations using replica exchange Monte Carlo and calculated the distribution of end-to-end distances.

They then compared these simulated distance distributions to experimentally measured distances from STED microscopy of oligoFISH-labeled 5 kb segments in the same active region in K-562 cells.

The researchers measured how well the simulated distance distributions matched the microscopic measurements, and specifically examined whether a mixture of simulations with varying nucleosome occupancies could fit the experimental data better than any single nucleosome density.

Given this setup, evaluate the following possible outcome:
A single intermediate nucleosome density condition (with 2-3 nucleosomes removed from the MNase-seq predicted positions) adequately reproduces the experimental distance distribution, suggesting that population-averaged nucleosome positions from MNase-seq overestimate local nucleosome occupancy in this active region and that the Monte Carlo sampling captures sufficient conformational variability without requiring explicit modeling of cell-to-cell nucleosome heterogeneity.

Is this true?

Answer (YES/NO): NO